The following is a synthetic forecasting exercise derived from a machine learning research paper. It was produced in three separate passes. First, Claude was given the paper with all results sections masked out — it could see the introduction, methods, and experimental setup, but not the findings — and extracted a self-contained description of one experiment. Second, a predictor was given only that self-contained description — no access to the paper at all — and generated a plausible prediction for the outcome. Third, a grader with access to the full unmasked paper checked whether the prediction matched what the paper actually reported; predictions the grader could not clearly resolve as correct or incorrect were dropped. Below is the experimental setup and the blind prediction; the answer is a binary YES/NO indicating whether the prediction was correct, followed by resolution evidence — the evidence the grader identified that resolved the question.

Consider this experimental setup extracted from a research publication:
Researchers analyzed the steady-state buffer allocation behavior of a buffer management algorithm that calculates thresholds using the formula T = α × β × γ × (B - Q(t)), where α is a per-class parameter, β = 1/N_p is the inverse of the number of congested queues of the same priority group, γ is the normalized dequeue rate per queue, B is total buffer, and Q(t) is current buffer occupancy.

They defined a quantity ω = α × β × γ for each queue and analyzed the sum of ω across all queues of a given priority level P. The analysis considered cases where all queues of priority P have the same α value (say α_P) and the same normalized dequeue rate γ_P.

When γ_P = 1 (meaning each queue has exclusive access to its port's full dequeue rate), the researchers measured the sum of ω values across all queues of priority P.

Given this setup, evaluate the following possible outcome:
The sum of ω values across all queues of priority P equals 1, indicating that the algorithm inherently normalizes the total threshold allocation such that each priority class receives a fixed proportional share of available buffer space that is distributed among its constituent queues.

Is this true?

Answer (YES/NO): NO